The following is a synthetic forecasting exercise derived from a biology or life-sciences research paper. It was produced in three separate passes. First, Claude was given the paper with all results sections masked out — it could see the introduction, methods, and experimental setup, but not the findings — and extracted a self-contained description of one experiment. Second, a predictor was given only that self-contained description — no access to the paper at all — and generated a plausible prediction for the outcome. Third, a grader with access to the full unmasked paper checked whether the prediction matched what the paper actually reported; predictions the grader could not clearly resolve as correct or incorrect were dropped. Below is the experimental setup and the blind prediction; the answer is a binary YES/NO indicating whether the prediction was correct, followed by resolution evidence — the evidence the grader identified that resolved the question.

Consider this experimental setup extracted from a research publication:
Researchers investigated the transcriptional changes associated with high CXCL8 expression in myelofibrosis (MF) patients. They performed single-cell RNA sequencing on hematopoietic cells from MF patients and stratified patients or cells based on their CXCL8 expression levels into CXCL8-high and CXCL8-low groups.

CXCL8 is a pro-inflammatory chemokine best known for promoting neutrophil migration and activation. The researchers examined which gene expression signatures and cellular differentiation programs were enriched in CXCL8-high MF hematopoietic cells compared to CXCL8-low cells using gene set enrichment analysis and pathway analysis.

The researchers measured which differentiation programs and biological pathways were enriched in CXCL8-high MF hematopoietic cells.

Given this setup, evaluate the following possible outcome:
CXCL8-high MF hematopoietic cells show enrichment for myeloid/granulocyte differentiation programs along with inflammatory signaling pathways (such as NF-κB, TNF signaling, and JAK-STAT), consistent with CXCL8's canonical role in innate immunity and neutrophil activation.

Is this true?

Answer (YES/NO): YES